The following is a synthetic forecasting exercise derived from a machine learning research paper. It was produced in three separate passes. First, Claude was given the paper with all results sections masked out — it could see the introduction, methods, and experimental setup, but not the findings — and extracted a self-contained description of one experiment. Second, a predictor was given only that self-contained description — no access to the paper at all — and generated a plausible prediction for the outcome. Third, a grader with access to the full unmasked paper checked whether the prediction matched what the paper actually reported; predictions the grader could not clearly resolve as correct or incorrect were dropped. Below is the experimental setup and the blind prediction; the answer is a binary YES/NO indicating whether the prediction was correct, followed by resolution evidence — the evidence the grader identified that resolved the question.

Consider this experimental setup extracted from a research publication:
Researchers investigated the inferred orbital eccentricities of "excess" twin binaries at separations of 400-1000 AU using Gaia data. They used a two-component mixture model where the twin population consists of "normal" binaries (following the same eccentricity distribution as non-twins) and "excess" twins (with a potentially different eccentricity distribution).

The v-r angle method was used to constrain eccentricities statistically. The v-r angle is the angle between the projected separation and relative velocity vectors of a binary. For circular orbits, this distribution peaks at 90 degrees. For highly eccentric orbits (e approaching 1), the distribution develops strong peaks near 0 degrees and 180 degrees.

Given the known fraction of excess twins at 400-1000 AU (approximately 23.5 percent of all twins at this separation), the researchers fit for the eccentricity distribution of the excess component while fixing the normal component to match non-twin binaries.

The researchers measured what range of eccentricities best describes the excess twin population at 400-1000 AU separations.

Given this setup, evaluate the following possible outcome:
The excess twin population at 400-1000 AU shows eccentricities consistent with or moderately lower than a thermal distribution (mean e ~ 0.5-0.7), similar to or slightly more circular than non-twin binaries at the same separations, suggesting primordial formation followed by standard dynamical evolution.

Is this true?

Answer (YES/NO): NO